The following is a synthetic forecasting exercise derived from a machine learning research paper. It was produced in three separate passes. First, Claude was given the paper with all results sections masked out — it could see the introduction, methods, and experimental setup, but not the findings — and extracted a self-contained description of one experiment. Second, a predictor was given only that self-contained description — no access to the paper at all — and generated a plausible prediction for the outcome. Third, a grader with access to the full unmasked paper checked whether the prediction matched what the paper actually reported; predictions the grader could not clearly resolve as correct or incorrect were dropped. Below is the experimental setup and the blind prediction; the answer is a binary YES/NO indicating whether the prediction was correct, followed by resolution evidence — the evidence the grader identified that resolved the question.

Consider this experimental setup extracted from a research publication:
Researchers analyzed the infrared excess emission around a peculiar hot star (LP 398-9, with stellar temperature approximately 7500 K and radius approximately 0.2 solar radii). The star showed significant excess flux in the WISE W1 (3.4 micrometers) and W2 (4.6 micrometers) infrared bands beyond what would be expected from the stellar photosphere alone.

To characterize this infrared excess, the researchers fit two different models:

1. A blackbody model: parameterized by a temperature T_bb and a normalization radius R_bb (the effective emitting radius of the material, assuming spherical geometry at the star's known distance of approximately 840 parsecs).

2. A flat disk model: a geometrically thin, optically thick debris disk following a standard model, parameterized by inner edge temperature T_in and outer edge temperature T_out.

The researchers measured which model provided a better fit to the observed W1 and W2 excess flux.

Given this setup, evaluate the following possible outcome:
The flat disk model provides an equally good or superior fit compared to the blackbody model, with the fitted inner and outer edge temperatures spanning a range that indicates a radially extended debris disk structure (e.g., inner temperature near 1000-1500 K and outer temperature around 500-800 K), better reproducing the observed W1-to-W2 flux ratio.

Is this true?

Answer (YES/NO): NO